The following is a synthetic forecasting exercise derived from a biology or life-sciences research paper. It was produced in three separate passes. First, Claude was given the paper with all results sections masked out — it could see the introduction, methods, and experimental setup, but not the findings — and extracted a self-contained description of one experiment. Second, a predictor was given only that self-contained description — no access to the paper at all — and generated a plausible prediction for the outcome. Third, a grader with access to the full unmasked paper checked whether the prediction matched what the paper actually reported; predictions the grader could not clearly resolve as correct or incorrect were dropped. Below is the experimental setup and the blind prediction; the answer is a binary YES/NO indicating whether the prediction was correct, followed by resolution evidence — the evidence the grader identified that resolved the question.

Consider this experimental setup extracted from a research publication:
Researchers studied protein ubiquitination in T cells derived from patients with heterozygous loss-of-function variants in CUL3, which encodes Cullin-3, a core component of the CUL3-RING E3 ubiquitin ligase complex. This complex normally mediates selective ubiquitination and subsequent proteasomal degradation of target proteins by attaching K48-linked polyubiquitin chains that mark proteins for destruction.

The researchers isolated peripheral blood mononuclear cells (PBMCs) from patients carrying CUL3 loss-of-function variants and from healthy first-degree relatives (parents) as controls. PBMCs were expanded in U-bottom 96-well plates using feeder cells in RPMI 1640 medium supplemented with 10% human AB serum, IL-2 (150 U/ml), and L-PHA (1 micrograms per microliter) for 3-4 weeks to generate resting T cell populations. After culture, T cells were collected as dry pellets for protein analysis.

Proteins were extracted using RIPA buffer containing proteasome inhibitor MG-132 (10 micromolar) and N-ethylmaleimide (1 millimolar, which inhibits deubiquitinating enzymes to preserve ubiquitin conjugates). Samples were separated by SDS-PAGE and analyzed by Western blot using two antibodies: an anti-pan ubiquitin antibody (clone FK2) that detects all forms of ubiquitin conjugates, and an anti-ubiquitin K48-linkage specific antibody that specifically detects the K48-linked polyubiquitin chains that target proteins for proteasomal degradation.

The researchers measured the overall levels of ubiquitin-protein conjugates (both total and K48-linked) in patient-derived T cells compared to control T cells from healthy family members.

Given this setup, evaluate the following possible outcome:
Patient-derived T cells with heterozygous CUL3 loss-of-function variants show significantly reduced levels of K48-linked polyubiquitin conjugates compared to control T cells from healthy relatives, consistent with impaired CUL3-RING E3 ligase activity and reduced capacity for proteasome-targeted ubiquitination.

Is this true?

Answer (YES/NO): YES